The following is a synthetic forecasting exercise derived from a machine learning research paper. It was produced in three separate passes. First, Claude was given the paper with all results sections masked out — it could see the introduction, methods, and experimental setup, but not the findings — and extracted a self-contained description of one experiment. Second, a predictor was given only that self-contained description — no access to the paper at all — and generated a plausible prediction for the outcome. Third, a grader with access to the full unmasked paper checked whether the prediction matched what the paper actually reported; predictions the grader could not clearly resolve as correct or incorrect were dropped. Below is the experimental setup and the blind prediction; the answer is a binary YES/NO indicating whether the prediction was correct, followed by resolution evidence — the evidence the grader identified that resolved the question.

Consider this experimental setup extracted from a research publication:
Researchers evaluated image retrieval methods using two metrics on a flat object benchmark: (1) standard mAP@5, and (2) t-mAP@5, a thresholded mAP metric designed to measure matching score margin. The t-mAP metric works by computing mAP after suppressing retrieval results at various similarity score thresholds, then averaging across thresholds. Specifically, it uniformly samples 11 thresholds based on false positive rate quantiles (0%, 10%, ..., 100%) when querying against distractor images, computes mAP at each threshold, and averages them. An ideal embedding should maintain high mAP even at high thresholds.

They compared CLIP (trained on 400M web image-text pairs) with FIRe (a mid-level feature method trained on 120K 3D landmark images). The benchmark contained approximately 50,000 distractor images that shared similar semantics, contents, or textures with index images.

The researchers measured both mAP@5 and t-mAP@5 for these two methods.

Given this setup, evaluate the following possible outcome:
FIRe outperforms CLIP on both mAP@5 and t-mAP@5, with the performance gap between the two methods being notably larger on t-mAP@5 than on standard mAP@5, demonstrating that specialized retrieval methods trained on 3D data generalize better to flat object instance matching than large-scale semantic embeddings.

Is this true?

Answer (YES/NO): NO